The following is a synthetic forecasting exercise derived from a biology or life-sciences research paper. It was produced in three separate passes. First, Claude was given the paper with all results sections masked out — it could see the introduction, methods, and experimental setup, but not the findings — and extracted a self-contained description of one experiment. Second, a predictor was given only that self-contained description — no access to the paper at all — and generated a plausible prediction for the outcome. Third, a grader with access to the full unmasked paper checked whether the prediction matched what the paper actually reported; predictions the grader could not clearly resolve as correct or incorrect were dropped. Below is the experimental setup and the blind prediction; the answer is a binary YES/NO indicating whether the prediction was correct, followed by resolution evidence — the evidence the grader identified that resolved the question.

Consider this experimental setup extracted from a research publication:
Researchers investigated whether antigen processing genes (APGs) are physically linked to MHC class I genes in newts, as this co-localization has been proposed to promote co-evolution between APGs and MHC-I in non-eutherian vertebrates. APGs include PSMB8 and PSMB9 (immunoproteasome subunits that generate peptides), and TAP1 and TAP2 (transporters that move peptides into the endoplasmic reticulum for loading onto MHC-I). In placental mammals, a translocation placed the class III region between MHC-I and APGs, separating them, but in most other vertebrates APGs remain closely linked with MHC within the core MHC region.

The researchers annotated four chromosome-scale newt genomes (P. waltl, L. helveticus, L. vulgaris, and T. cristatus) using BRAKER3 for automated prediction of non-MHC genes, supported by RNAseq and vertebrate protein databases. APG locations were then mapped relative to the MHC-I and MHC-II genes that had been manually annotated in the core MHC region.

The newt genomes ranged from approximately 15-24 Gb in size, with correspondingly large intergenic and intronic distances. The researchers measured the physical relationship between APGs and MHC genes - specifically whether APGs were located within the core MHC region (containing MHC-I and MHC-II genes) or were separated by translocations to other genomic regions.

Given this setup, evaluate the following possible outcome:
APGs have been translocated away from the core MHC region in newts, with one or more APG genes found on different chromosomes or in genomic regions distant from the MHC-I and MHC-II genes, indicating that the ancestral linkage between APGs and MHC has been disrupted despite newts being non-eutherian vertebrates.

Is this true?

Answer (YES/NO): NO